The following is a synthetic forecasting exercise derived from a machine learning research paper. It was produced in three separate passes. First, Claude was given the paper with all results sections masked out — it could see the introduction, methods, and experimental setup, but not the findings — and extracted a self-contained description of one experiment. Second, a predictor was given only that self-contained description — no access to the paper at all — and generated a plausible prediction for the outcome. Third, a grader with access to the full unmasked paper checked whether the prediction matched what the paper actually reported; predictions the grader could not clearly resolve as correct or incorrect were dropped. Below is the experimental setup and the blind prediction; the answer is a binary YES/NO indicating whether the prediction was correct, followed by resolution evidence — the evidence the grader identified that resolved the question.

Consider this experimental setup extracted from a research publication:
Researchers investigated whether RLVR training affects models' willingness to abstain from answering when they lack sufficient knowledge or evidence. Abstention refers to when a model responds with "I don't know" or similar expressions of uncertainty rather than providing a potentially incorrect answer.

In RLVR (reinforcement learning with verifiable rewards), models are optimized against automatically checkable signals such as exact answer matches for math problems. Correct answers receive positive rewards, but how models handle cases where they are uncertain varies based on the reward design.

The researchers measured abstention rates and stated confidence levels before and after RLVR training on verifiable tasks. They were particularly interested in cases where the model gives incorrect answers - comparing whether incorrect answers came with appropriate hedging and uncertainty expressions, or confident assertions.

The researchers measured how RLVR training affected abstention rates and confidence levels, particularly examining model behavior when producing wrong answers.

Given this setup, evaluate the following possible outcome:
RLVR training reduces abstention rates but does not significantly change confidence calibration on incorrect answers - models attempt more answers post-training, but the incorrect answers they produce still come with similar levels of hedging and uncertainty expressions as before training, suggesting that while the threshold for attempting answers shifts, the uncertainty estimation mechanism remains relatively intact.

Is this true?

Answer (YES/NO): NO